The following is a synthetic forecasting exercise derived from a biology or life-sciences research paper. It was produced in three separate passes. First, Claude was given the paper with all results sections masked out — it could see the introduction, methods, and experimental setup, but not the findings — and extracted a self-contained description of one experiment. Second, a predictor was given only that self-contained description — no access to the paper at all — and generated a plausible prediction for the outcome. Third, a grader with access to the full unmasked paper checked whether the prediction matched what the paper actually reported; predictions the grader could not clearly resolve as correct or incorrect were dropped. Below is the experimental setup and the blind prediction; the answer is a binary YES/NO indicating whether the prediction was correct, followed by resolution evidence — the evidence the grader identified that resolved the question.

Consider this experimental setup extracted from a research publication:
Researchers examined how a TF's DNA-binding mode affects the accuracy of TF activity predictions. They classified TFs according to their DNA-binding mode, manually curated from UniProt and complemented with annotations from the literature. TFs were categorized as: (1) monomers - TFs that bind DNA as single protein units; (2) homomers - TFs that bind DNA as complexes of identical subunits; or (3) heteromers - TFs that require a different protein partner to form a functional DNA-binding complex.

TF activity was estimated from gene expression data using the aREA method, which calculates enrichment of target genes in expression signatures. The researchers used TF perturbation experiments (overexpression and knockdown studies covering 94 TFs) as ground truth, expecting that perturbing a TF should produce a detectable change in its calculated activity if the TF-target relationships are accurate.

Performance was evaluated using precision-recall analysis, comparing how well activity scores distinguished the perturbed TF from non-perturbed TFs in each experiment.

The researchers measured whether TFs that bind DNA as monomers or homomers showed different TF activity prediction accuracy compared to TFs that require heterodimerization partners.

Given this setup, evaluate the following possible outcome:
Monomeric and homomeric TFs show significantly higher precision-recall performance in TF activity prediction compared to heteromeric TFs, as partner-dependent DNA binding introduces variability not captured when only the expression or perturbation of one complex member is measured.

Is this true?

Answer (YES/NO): YES